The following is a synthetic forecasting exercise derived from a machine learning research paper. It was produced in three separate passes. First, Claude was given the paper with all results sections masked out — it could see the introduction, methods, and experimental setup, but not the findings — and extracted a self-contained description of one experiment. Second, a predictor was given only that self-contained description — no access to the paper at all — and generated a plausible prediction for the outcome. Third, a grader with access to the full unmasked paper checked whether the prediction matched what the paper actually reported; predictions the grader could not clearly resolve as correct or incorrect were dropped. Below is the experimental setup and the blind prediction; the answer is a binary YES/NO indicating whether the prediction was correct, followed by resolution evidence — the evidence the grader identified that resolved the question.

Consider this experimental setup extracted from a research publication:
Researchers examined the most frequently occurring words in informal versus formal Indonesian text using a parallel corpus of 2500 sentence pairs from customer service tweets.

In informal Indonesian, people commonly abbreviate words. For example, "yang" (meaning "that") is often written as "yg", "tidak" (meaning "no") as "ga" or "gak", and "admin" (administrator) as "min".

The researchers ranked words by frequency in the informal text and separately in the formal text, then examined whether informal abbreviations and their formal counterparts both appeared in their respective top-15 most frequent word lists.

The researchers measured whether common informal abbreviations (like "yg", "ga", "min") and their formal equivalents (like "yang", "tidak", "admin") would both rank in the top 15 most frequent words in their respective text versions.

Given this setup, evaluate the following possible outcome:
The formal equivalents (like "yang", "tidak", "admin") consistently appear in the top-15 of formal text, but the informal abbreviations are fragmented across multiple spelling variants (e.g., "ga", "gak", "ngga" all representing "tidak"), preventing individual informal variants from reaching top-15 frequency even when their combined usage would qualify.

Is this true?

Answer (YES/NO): NO